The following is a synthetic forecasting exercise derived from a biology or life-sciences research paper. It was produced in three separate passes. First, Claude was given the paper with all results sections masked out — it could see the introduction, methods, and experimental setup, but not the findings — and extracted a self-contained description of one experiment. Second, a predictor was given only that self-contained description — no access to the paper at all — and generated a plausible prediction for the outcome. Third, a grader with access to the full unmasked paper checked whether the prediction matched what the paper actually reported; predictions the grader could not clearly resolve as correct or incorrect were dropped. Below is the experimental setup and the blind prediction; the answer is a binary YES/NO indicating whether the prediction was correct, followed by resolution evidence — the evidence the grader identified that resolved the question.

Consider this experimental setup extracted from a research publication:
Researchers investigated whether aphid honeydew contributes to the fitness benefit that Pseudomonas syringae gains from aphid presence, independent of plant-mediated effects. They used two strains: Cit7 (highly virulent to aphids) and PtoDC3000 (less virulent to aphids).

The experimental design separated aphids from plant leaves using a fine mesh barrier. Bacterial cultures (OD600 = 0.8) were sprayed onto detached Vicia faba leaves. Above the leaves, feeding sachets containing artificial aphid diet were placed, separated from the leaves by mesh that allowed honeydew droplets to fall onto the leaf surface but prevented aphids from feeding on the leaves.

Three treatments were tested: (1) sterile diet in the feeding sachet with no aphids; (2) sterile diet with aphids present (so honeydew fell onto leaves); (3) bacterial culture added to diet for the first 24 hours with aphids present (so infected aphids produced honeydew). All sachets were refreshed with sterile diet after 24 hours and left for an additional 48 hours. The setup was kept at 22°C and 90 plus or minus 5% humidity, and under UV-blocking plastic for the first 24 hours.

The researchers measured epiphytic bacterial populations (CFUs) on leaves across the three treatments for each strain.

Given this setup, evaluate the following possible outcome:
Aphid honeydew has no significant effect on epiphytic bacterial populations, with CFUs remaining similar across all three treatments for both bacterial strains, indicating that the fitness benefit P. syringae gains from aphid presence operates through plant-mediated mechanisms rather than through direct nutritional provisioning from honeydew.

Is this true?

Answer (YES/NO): NO